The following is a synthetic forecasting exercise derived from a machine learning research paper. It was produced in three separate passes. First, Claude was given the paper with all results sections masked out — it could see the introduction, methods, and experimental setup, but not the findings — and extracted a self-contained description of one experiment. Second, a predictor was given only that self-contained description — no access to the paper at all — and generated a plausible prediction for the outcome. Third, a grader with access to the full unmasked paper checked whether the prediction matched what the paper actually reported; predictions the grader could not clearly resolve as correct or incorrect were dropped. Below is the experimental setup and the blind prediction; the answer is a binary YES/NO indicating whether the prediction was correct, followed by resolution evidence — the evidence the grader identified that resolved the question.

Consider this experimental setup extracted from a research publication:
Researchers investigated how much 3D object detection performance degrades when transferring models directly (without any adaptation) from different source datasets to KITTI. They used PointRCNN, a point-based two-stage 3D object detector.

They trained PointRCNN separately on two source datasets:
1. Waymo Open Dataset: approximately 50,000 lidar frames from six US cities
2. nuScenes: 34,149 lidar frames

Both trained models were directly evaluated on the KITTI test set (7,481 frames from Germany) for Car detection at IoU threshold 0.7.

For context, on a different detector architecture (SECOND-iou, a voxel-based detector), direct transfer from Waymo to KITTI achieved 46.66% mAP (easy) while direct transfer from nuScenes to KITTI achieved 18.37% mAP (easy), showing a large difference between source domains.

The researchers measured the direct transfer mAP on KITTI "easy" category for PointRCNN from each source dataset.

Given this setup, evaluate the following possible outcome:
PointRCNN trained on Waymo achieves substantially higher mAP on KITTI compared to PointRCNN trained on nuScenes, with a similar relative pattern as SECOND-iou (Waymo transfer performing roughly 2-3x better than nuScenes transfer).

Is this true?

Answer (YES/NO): NO